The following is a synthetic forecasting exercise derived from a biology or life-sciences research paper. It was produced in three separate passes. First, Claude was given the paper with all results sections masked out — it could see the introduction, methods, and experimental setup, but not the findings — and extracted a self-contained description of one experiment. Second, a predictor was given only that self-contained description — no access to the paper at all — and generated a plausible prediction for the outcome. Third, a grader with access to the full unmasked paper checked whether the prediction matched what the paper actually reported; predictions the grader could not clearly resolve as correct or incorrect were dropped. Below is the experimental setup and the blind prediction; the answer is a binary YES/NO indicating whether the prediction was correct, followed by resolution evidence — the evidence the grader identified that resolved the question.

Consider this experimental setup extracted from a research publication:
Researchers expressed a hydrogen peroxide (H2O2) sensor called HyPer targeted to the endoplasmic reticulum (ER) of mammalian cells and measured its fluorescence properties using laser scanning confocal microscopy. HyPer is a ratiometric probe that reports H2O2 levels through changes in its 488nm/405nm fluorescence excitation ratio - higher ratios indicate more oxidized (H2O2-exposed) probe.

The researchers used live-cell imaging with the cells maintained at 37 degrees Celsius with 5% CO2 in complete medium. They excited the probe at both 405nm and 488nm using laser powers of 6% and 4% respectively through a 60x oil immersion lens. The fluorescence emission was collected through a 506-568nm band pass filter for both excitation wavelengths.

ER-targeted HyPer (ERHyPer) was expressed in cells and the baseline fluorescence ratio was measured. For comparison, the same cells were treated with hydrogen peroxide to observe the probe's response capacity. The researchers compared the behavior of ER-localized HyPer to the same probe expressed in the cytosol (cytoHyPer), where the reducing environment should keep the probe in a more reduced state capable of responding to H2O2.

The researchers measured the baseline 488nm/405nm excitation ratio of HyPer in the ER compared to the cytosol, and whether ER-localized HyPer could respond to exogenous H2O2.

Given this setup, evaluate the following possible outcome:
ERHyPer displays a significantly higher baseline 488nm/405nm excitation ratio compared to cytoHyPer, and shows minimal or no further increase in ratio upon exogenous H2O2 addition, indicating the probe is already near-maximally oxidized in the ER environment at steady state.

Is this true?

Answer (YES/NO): YES